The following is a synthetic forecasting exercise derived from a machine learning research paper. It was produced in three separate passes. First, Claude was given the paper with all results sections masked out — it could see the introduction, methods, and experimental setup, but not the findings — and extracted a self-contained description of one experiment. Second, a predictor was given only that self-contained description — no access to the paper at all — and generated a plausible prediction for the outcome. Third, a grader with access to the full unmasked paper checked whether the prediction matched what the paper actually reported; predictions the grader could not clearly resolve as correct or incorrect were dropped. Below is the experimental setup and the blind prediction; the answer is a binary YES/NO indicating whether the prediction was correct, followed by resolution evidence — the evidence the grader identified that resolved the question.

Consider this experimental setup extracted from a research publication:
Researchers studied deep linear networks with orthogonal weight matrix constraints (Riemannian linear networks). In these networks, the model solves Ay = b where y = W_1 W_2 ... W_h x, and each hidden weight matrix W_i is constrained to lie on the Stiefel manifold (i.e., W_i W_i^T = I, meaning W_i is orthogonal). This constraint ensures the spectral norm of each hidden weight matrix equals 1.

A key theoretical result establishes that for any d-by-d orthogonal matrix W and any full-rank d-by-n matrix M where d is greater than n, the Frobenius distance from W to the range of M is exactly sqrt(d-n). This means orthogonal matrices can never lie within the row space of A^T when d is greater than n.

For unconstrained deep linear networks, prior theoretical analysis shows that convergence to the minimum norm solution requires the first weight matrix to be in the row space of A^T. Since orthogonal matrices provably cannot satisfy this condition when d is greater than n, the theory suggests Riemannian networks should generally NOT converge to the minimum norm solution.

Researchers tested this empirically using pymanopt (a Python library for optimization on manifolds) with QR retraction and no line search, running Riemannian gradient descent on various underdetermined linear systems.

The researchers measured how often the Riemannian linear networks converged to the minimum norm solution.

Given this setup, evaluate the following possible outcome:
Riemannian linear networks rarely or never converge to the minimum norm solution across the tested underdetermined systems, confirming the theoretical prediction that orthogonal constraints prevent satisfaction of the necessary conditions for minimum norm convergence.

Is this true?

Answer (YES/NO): NO